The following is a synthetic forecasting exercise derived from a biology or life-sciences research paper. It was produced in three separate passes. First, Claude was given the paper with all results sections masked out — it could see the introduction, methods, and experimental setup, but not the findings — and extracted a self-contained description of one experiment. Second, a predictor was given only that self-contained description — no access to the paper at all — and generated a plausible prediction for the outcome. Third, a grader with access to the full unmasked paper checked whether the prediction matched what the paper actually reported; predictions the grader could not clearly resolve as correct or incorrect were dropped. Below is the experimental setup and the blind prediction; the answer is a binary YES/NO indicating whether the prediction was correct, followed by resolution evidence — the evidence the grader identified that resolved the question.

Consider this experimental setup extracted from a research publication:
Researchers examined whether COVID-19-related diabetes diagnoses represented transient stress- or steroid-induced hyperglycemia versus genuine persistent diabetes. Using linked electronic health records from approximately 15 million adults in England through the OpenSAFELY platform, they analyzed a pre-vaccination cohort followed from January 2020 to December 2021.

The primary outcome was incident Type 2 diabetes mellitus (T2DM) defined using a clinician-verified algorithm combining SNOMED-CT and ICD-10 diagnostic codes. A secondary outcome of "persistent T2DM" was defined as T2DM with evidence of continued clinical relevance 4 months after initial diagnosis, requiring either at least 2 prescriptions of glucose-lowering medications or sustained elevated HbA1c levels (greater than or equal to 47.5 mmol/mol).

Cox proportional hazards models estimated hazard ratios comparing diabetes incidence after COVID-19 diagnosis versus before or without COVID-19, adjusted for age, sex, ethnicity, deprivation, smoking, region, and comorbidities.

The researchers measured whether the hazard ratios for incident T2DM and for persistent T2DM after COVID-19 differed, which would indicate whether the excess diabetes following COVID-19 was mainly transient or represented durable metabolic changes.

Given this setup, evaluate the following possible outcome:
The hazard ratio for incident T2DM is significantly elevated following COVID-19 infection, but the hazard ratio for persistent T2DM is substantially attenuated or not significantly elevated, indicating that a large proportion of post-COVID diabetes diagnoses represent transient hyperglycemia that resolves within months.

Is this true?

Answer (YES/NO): NO